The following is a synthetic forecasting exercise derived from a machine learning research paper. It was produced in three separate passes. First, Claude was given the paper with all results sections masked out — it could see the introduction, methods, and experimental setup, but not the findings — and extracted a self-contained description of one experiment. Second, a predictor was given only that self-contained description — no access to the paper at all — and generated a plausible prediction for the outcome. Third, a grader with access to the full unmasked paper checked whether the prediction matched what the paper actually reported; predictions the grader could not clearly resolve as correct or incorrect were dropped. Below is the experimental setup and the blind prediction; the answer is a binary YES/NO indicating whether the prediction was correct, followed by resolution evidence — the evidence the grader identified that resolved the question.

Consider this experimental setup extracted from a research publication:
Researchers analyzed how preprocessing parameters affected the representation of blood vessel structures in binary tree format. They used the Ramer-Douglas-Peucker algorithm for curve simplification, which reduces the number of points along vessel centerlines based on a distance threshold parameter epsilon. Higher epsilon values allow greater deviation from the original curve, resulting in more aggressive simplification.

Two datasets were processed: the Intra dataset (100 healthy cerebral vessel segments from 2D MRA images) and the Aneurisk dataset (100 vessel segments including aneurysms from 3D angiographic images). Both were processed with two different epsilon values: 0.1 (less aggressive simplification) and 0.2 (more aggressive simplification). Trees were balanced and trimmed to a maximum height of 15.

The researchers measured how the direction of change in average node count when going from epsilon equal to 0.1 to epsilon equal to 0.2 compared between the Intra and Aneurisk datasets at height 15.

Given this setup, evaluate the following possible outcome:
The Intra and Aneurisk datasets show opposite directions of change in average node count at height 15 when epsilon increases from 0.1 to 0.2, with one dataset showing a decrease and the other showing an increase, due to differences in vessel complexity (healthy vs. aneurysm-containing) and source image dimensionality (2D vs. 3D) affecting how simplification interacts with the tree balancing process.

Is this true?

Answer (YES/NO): YES